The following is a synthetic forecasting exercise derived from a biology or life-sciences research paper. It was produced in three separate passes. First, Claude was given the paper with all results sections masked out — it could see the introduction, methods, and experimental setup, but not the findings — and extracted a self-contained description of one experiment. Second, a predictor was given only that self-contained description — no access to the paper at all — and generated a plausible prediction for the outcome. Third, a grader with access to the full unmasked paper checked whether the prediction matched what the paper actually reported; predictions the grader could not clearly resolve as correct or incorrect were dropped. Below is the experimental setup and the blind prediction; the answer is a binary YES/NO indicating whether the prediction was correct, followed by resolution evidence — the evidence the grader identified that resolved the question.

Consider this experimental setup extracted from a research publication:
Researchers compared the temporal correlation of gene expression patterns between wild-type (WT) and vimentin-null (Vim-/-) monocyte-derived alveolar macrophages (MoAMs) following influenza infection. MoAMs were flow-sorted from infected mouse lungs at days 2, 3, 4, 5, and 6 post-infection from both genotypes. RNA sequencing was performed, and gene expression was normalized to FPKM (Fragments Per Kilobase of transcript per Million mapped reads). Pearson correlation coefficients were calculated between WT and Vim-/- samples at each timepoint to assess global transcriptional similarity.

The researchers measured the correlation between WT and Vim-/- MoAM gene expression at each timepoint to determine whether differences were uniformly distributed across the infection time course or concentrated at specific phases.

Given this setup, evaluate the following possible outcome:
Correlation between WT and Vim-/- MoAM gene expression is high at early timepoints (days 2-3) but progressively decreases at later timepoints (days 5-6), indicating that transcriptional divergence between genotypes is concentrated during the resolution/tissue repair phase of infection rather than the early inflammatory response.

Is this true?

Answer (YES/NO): NO